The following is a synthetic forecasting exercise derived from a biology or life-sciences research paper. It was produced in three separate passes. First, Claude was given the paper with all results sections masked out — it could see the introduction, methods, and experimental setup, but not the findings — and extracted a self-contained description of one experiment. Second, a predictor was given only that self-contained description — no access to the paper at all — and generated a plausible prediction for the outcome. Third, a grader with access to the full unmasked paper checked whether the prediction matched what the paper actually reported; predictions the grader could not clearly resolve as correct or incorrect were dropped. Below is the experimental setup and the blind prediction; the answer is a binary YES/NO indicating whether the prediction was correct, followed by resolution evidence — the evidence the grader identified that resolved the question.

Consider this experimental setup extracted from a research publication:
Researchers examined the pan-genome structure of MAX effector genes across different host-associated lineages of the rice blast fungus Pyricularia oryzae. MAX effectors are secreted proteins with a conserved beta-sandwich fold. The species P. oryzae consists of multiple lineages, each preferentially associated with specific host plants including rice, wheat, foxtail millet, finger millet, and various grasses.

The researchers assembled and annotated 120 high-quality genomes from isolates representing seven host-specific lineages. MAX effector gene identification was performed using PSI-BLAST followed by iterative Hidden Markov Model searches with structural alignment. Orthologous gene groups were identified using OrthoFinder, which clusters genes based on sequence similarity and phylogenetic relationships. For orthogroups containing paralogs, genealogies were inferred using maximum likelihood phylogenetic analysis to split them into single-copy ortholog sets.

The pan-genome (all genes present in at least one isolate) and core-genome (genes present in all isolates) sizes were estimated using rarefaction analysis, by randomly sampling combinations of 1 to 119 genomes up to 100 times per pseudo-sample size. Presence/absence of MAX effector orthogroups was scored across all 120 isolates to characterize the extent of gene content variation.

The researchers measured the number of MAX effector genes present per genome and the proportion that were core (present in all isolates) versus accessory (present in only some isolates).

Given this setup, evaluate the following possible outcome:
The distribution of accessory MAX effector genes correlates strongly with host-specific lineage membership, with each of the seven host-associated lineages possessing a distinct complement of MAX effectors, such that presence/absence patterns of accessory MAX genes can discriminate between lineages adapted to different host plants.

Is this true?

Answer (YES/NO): YES